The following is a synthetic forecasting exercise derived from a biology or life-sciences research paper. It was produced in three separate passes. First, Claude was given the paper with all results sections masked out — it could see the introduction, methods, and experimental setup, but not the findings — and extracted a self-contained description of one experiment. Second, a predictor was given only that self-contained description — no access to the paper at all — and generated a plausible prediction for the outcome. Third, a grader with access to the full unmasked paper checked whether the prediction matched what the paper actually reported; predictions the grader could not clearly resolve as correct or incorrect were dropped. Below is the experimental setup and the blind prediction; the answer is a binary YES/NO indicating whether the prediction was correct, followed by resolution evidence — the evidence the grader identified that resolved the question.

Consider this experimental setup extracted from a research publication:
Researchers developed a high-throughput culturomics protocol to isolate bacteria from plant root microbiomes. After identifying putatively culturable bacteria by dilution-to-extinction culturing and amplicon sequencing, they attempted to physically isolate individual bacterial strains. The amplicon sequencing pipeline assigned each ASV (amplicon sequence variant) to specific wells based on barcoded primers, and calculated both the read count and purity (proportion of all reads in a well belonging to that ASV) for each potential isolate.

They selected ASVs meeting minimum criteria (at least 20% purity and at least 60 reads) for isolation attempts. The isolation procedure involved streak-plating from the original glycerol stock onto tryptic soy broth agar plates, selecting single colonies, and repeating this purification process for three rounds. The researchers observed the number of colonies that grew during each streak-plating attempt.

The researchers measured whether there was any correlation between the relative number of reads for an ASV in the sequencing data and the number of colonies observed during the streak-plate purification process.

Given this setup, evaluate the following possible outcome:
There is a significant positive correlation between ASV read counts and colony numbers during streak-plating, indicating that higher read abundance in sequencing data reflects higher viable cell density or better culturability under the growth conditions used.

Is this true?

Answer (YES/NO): YES